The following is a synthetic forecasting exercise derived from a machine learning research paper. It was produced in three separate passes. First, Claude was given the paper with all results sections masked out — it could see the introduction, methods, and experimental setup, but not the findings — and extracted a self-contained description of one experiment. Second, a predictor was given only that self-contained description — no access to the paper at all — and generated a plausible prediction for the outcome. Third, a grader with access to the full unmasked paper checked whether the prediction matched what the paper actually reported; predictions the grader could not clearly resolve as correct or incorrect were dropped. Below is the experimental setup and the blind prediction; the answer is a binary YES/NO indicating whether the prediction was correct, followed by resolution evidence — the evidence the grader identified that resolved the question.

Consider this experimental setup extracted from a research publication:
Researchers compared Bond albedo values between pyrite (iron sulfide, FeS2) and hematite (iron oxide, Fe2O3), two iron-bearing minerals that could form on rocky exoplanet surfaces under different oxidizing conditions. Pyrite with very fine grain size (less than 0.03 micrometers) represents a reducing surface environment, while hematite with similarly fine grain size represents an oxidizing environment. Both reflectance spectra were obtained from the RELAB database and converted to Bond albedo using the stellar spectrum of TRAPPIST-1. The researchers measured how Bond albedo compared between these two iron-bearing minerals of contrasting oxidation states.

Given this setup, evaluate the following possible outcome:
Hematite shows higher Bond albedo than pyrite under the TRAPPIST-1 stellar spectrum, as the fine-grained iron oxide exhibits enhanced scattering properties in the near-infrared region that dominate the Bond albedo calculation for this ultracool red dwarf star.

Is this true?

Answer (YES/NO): YES